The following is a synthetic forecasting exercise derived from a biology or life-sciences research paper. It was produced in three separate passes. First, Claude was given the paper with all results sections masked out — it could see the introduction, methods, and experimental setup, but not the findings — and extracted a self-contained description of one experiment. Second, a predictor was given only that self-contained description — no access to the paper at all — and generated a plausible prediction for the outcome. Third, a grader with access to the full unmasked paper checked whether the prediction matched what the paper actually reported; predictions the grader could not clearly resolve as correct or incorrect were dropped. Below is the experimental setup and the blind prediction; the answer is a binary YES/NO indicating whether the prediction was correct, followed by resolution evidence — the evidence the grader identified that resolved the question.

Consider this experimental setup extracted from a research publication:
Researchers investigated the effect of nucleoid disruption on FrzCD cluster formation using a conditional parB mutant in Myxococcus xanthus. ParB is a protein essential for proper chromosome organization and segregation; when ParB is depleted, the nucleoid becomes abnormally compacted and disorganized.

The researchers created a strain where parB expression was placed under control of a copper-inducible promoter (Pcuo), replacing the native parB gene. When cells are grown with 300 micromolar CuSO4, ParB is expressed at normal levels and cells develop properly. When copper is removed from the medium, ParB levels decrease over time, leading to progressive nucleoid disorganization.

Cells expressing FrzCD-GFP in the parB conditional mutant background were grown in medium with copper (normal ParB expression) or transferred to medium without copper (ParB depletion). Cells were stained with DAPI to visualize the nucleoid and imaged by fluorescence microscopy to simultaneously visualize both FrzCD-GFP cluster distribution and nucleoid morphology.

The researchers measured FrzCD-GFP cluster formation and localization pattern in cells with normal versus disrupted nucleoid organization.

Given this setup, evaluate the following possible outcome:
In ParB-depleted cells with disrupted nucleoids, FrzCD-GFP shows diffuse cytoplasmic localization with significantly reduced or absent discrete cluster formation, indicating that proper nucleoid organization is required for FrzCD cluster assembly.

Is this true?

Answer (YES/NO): NO